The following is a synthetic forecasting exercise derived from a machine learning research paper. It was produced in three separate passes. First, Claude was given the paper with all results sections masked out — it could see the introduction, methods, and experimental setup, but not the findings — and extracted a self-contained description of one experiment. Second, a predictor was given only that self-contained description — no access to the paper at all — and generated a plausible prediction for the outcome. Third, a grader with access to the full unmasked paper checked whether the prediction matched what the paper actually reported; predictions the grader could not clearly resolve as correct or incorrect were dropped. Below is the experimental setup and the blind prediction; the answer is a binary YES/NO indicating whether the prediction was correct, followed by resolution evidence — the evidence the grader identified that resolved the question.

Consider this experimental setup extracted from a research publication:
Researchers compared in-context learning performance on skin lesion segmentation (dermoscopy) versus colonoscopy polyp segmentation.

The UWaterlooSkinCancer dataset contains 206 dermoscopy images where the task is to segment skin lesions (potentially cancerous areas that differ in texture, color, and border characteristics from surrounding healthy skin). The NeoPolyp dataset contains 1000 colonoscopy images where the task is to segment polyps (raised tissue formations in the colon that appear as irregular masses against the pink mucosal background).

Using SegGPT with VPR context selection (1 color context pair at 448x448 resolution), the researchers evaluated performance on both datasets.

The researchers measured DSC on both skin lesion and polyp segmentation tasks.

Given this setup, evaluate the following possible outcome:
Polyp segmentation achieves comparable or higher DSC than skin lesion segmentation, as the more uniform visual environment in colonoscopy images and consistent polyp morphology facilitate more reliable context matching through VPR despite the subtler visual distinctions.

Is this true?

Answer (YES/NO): NO